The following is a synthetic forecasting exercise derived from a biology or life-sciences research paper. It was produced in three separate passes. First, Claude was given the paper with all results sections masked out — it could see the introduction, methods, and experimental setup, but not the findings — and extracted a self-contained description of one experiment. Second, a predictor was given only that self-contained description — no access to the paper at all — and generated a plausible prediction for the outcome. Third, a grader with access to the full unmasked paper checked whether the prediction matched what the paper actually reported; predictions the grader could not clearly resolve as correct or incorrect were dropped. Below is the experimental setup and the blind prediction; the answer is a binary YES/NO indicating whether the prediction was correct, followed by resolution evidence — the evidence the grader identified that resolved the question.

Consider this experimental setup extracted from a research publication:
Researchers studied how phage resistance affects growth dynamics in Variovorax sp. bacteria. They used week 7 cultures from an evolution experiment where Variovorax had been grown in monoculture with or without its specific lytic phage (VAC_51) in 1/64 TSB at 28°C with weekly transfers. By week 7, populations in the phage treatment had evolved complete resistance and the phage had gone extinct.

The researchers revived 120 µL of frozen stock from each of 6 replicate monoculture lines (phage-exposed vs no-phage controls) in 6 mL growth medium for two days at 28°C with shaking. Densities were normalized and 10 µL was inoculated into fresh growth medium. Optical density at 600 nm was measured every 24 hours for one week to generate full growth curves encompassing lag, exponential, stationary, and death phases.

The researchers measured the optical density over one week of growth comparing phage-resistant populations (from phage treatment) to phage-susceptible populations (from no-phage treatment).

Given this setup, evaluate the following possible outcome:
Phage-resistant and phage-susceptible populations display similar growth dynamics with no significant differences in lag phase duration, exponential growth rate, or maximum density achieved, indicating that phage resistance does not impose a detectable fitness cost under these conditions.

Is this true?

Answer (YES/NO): NO